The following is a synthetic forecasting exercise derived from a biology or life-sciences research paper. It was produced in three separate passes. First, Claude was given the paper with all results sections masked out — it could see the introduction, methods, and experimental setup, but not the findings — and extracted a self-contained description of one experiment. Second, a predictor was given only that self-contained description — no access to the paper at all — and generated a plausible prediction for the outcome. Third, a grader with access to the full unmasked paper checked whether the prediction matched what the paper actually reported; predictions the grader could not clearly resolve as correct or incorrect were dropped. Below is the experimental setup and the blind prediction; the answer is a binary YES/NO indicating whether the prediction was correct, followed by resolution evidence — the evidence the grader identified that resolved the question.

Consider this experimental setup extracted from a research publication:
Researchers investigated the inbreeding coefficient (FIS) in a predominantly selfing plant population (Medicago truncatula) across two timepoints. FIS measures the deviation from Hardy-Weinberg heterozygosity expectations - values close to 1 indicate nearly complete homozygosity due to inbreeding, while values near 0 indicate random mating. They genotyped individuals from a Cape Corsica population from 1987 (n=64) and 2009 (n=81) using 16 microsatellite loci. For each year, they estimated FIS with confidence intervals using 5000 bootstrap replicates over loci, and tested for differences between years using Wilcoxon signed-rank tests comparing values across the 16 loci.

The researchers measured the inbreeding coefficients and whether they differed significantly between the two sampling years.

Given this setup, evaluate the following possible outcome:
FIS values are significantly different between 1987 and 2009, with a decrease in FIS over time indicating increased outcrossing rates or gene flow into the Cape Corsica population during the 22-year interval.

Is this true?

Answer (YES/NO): NO